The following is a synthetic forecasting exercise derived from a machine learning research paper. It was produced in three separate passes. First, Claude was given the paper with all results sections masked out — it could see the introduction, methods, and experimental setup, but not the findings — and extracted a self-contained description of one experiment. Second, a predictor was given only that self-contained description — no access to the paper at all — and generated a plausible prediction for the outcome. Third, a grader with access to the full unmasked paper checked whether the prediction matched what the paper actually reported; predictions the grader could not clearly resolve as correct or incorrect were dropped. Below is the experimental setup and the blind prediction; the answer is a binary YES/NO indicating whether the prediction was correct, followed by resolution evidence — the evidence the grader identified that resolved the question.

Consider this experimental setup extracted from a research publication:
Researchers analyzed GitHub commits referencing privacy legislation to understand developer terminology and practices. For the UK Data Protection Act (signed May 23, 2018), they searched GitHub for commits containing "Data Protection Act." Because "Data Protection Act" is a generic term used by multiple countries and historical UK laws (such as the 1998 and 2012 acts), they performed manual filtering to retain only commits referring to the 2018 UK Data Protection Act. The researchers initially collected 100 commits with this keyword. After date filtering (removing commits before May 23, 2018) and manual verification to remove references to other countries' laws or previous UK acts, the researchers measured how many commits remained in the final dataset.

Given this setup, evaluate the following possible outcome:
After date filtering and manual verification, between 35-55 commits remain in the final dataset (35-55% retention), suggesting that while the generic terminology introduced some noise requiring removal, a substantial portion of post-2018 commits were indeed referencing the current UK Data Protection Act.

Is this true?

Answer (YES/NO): NO